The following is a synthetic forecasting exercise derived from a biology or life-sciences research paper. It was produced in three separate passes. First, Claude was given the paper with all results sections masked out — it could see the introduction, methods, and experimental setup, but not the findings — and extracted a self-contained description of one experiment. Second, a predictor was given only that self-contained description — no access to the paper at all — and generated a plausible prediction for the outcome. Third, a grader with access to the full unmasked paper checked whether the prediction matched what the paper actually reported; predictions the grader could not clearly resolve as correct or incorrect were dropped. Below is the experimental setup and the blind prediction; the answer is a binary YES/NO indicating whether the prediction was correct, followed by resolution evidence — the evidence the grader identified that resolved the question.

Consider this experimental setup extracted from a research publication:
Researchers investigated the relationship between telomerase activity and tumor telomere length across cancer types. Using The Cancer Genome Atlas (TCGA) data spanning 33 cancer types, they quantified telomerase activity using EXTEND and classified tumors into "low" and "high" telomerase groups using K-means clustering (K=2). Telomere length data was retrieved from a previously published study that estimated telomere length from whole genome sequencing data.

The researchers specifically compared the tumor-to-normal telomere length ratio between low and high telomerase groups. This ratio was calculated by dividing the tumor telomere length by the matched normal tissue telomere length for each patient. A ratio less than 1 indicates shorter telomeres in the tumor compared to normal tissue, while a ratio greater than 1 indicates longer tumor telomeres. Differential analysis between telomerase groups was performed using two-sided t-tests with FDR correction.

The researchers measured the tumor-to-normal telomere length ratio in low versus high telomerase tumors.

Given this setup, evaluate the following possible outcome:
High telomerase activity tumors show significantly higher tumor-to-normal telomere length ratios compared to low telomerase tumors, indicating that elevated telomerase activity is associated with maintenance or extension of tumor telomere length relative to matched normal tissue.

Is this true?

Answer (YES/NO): NO